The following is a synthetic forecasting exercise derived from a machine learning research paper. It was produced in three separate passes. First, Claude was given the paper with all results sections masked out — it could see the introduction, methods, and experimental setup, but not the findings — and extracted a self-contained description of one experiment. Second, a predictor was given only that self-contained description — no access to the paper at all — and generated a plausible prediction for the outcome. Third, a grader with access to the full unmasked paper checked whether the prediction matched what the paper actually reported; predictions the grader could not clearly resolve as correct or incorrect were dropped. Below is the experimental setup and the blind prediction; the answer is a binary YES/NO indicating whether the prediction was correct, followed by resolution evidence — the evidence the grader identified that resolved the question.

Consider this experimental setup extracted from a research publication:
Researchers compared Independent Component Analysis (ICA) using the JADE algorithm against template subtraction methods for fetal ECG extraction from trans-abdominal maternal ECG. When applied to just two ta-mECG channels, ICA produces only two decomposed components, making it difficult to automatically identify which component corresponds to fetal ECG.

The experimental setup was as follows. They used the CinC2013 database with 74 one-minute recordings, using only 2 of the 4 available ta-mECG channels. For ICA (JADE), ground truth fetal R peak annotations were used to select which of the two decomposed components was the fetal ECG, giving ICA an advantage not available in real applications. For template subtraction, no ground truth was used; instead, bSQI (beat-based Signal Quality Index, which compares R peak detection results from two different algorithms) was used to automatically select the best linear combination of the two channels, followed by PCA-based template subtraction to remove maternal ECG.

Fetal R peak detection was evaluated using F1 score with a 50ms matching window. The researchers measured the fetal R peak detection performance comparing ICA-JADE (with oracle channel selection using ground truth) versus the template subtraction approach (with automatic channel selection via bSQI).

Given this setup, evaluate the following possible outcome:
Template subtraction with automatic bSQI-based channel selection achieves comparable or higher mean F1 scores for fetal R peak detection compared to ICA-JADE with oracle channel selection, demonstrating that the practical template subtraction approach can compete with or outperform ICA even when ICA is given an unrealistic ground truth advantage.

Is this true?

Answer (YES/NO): YES